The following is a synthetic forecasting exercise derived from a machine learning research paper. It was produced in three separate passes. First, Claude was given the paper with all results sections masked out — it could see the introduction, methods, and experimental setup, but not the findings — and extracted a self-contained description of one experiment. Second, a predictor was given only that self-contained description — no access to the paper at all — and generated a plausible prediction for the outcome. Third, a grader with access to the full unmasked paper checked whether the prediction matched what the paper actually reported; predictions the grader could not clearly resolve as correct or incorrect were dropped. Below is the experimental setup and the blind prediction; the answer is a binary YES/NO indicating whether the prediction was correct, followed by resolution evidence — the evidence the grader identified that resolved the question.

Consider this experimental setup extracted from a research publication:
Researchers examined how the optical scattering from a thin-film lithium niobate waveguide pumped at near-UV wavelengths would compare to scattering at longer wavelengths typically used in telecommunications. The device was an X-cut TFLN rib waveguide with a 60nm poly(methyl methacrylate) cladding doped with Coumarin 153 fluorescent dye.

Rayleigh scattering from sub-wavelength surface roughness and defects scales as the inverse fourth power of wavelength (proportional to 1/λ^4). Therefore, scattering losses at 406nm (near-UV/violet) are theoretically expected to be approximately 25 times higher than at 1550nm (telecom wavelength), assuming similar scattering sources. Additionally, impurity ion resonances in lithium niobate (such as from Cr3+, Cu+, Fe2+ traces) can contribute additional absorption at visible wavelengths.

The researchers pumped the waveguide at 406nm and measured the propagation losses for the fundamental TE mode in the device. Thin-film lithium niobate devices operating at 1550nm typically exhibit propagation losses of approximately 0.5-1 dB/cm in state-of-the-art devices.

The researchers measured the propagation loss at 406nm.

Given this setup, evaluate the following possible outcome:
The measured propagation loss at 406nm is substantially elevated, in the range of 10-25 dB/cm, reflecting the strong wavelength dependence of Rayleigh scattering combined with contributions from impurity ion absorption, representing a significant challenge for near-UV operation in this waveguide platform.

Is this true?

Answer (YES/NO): YES